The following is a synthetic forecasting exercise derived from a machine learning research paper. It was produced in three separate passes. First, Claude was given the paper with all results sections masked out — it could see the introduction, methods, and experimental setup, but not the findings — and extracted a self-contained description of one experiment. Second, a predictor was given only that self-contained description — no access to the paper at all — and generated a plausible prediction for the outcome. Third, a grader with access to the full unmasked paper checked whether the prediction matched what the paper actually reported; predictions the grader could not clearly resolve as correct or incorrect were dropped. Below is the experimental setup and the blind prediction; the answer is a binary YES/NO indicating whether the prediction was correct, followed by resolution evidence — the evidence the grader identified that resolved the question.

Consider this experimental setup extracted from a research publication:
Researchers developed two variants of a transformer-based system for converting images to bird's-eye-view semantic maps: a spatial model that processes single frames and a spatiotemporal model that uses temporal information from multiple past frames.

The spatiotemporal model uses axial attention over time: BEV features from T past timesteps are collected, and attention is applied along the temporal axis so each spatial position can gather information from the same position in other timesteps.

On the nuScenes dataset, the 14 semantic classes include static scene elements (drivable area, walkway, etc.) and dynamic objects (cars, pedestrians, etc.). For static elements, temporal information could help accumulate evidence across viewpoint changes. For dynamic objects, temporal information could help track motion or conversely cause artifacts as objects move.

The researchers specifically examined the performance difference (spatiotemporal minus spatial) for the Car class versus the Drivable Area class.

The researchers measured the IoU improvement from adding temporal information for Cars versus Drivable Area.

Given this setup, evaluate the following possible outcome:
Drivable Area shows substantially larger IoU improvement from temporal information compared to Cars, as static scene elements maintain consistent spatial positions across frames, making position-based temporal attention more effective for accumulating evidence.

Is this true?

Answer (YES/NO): NO